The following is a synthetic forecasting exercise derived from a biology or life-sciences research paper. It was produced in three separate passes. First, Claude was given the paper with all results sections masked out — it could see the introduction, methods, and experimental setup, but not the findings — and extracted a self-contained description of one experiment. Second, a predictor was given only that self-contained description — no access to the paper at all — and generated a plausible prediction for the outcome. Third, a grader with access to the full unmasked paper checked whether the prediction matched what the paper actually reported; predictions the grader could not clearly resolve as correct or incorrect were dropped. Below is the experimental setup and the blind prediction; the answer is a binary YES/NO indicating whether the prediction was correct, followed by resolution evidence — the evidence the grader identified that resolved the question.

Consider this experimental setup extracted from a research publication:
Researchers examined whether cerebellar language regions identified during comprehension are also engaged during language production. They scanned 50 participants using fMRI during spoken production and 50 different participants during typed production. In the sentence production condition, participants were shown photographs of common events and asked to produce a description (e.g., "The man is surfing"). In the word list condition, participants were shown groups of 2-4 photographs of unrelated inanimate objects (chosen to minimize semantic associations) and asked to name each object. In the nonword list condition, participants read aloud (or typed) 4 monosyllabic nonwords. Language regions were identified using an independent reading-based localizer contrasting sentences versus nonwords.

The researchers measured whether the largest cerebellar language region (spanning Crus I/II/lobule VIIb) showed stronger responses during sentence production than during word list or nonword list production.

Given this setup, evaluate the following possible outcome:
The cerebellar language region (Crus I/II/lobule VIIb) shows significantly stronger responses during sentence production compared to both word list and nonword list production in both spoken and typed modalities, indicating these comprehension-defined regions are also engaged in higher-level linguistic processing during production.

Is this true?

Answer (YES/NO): YES